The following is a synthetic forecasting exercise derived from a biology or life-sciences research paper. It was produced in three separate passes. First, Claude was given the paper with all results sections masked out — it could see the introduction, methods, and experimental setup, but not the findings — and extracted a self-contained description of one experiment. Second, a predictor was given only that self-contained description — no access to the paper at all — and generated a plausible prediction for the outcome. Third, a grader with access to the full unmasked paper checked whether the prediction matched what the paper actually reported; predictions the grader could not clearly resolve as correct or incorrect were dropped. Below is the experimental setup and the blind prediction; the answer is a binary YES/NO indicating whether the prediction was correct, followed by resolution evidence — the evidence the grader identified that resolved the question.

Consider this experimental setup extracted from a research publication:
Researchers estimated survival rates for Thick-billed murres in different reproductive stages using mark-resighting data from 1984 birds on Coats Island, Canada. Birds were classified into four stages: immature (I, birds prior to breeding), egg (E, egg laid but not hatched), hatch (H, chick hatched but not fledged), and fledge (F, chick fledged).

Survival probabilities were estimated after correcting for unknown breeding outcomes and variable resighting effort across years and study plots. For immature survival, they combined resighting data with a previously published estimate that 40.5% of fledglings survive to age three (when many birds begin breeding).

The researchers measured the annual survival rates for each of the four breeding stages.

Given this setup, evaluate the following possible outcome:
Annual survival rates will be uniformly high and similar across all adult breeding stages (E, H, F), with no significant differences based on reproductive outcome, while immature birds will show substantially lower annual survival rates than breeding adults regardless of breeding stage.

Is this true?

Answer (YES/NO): NO